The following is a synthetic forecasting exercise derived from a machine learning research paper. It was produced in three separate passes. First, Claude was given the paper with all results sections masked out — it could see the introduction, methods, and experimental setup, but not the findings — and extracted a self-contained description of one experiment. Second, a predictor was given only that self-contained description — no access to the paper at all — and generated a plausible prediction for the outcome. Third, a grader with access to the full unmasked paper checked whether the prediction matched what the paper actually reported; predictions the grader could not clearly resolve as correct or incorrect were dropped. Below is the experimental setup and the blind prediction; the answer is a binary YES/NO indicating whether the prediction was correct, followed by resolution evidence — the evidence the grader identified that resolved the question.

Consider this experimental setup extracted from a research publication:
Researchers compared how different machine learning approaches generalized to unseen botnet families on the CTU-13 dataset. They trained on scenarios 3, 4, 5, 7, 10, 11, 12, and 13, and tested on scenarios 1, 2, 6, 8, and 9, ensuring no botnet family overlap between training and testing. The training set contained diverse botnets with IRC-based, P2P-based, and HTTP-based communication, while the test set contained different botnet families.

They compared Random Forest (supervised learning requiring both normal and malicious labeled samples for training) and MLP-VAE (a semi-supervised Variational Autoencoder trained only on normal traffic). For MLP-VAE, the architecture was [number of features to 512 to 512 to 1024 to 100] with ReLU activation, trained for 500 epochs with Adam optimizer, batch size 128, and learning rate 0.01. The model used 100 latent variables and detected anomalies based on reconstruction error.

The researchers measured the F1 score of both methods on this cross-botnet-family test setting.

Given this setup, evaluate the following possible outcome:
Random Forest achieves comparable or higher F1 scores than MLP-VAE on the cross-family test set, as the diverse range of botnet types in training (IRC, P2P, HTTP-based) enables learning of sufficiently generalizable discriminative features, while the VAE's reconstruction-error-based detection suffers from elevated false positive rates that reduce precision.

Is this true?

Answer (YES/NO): NO